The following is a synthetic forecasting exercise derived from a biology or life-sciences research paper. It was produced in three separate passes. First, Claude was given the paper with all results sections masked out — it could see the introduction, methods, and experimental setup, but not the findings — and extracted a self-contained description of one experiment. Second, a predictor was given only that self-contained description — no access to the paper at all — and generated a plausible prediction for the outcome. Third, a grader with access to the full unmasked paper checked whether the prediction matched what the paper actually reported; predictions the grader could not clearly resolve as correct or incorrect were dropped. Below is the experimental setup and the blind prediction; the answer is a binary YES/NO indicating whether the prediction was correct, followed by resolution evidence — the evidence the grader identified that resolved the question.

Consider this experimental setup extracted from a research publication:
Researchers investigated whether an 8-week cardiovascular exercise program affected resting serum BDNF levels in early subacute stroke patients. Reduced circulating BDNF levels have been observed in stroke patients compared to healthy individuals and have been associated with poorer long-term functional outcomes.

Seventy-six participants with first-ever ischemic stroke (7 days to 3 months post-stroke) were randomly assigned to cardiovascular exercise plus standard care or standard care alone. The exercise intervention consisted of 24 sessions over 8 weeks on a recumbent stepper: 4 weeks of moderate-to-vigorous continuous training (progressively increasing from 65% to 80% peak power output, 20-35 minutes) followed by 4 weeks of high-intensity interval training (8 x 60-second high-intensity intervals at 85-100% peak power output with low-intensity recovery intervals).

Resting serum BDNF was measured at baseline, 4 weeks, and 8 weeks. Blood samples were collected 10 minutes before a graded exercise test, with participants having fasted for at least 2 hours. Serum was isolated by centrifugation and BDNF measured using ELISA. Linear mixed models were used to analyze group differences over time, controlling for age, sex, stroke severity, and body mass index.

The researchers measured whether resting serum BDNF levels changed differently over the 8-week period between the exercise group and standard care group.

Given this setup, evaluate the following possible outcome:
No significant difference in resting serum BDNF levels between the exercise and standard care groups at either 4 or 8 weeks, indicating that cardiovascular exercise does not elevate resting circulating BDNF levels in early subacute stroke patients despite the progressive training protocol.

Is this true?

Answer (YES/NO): YES